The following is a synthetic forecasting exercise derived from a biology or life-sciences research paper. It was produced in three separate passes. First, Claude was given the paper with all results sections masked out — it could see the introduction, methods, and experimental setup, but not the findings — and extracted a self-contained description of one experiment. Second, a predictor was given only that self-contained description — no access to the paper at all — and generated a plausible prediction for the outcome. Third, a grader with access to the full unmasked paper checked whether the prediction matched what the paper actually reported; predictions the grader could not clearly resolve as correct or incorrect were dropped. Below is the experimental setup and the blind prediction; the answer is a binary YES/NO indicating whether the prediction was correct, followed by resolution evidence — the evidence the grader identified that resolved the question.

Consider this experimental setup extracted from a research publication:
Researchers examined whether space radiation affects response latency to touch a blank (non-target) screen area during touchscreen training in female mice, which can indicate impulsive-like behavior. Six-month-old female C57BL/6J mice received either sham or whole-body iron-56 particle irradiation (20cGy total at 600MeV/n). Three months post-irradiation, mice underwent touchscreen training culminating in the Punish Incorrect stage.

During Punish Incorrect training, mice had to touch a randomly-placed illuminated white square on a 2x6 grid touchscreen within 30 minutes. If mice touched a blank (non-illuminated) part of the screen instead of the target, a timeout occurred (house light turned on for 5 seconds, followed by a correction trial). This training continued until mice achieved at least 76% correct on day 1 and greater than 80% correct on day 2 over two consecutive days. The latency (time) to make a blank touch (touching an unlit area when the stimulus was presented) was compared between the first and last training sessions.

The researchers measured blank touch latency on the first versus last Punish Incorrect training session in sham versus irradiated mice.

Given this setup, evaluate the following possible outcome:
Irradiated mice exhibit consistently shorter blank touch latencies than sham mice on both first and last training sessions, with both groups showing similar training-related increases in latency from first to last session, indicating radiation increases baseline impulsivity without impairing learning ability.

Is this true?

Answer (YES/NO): NO